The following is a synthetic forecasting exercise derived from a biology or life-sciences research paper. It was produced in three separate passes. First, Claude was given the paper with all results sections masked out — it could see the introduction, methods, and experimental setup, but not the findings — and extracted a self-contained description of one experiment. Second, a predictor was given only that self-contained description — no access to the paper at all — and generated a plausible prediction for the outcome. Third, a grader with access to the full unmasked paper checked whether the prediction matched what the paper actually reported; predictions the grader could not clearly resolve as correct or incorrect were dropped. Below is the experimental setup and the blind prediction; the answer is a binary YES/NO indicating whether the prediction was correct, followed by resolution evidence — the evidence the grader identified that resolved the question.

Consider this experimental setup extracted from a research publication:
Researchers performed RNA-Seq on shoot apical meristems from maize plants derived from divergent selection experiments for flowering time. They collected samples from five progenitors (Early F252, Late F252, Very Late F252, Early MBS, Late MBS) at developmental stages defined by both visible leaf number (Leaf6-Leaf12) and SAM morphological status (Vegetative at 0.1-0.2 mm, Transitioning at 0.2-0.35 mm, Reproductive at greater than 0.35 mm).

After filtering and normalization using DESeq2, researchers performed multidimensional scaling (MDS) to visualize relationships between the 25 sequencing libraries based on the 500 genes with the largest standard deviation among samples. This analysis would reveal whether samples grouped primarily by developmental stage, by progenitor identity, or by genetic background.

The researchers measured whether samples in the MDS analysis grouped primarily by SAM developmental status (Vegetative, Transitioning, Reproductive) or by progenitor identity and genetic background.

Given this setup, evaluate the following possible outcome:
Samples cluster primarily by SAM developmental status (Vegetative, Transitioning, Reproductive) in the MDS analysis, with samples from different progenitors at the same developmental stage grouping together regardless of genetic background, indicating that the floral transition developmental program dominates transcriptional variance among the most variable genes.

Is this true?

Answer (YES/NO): NO